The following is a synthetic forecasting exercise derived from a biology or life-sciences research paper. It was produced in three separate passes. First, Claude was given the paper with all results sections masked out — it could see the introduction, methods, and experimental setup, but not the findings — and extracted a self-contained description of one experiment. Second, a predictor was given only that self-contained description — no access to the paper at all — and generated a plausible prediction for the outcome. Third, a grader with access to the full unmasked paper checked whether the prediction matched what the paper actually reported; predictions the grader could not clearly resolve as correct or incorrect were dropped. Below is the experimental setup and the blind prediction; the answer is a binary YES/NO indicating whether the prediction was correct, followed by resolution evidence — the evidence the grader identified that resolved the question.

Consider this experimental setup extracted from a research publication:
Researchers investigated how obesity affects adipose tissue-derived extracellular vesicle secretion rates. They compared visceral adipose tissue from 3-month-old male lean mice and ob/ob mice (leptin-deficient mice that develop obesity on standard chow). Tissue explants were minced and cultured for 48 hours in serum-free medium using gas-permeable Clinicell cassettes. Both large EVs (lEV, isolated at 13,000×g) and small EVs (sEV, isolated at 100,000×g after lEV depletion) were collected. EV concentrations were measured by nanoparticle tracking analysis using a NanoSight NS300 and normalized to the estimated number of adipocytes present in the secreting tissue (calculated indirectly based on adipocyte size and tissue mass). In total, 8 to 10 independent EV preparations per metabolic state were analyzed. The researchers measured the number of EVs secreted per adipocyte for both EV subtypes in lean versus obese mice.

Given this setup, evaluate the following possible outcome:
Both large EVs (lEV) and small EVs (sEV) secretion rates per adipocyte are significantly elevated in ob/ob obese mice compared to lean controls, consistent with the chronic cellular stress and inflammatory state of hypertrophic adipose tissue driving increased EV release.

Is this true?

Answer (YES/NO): NO